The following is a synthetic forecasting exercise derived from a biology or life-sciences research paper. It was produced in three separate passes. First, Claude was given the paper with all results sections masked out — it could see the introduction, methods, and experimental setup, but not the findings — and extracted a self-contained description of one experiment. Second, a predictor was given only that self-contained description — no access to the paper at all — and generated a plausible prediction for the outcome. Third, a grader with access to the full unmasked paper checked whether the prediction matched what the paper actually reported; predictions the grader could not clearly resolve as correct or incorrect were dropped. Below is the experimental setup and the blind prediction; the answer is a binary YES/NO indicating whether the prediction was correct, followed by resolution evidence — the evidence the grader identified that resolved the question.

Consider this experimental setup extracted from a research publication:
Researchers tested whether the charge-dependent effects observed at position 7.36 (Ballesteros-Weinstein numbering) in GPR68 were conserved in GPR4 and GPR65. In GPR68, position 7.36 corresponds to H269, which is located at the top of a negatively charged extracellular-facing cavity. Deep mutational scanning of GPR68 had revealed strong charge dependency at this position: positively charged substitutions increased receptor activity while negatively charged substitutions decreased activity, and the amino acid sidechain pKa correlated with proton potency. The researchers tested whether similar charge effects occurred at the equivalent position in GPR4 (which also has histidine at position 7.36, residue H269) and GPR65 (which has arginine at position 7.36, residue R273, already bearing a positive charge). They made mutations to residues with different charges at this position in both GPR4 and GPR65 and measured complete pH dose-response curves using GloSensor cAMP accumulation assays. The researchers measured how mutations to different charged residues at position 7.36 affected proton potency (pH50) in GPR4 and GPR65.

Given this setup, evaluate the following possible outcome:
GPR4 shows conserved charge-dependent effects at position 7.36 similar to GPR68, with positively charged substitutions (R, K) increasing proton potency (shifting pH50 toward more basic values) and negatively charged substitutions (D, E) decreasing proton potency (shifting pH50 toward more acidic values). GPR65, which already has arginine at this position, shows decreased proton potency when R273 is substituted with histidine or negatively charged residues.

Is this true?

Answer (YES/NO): NO